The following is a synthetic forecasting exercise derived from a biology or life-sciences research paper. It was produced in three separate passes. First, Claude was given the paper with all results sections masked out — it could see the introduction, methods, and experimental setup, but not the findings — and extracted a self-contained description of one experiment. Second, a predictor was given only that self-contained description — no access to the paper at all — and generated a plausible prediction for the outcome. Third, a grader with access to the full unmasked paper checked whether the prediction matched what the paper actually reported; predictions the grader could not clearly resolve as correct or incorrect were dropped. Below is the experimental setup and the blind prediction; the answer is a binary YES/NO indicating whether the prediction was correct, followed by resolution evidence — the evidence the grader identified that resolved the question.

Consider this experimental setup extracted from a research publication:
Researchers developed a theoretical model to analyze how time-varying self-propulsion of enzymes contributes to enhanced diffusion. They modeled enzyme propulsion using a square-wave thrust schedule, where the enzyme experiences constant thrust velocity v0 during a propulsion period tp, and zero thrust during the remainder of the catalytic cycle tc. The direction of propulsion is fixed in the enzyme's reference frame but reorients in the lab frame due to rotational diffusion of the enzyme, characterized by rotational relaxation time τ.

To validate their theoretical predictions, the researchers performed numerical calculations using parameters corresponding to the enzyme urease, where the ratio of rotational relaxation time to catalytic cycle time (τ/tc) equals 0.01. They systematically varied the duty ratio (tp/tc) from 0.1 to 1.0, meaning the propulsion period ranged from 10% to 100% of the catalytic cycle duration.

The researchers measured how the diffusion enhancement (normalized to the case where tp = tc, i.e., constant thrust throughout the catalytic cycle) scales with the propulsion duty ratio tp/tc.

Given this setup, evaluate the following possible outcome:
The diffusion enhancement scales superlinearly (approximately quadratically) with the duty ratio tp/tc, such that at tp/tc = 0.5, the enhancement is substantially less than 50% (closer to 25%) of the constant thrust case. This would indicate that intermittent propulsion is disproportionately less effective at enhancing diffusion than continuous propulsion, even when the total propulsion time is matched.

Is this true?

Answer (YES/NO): NO